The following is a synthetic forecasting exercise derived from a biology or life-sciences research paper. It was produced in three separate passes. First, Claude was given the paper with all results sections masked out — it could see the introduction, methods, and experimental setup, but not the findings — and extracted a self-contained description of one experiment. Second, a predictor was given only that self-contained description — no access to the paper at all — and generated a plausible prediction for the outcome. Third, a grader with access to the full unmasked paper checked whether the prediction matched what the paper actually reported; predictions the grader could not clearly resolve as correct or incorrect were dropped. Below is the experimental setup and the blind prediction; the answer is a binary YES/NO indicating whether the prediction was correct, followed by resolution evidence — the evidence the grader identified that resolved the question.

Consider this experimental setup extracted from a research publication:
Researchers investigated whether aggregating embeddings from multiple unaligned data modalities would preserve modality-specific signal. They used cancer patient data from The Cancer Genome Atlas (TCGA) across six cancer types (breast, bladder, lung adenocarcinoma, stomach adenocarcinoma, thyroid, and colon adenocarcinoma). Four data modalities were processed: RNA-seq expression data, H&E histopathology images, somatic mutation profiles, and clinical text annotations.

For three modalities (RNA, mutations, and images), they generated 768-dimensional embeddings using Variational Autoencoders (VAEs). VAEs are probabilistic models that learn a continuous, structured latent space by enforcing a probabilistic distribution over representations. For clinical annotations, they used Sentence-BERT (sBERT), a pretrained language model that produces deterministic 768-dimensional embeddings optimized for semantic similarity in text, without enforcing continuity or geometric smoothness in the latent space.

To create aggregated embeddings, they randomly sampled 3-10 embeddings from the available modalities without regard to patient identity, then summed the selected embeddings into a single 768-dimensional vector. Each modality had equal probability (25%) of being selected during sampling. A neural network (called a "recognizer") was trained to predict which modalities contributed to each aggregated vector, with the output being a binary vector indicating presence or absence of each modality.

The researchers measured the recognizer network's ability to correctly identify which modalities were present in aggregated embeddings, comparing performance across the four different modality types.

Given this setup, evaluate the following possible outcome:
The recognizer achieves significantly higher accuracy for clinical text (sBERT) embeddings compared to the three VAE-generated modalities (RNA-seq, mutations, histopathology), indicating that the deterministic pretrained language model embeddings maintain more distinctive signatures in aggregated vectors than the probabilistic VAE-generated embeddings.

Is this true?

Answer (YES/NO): NO